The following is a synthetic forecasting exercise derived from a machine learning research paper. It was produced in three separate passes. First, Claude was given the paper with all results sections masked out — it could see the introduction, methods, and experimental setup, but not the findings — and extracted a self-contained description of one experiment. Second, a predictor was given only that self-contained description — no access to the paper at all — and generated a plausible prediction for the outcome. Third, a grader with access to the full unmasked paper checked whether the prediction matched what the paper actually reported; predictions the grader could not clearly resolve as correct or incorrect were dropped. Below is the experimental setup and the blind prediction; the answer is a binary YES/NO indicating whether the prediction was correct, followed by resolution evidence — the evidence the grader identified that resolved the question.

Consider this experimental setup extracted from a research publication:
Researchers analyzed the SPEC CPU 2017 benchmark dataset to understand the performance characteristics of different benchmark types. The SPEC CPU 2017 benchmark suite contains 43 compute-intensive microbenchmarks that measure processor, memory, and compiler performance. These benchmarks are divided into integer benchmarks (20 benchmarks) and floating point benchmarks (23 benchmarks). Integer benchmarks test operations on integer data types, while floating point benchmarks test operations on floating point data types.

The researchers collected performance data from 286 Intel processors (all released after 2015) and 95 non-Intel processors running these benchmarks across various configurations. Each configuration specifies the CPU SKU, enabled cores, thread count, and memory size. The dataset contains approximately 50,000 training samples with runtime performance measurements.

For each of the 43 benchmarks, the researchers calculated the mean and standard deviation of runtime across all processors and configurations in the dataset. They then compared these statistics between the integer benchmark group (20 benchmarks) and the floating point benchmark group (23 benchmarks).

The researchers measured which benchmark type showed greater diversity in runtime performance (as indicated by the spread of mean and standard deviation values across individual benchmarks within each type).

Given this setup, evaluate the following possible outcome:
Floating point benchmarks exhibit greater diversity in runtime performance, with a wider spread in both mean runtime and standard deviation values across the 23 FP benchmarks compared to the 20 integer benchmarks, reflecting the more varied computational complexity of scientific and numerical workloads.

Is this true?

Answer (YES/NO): YES